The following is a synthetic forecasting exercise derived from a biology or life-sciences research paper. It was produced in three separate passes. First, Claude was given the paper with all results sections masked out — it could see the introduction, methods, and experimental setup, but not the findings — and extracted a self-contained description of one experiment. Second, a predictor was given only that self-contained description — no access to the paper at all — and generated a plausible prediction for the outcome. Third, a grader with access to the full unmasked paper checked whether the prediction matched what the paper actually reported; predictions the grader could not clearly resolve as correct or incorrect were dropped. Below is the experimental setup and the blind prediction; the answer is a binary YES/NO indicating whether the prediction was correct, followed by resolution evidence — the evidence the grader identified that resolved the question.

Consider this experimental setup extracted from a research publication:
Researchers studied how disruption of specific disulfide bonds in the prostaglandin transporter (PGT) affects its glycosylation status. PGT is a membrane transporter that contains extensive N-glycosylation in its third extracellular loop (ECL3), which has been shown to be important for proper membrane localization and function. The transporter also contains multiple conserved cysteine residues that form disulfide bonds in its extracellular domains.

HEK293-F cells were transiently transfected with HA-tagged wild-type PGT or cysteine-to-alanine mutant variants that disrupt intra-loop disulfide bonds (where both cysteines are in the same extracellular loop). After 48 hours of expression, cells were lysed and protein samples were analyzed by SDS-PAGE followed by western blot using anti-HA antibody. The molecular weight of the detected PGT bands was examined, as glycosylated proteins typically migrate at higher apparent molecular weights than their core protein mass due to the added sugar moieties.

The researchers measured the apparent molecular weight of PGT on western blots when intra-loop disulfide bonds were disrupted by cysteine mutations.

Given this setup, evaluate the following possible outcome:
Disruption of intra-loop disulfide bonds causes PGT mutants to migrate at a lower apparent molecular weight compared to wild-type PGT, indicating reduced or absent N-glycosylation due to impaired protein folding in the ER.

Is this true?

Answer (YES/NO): NO